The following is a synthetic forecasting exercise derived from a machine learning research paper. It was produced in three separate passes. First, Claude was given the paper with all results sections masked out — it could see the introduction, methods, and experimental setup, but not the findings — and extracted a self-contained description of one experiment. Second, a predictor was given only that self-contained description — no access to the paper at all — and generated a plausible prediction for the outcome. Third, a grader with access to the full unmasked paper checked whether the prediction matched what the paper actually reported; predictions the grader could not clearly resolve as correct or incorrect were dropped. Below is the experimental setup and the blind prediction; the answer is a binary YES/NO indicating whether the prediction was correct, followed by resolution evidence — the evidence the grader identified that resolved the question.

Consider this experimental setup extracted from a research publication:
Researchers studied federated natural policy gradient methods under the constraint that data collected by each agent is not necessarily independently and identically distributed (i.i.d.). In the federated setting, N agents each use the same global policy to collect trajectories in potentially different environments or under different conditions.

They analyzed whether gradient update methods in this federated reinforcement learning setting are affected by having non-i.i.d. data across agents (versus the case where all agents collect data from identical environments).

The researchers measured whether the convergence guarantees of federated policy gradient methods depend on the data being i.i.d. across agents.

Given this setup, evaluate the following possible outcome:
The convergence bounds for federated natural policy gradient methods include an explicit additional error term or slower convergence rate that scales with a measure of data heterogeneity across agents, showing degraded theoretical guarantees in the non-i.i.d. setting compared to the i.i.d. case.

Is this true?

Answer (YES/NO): NO